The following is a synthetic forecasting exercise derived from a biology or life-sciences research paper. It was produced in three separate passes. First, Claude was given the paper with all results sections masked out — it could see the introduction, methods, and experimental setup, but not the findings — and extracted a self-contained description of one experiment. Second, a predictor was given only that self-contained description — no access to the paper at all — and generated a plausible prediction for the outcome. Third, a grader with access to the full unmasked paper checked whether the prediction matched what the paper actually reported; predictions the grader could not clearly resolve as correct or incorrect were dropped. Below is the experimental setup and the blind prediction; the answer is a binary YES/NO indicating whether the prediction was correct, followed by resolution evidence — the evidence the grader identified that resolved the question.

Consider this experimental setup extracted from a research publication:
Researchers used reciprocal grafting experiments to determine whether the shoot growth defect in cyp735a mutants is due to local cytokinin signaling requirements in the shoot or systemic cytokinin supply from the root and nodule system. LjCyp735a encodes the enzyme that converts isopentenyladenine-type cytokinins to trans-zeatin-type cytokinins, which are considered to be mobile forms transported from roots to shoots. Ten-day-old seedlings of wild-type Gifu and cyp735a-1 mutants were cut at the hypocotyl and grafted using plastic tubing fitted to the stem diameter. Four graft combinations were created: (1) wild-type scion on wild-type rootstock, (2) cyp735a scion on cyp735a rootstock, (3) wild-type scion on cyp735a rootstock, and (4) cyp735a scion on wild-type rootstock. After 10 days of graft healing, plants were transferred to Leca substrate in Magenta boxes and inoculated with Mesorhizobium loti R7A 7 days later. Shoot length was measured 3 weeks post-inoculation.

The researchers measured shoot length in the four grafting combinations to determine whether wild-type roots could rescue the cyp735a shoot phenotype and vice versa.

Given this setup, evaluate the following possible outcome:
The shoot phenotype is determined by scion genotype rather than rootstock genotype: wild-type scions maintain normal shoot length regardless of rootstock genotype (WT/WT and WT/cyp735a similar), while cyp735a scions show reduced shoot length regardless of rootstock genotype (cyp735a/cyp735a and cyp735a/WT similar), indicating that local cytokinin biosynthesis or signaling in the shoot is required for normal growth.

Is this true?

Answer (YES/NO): NO